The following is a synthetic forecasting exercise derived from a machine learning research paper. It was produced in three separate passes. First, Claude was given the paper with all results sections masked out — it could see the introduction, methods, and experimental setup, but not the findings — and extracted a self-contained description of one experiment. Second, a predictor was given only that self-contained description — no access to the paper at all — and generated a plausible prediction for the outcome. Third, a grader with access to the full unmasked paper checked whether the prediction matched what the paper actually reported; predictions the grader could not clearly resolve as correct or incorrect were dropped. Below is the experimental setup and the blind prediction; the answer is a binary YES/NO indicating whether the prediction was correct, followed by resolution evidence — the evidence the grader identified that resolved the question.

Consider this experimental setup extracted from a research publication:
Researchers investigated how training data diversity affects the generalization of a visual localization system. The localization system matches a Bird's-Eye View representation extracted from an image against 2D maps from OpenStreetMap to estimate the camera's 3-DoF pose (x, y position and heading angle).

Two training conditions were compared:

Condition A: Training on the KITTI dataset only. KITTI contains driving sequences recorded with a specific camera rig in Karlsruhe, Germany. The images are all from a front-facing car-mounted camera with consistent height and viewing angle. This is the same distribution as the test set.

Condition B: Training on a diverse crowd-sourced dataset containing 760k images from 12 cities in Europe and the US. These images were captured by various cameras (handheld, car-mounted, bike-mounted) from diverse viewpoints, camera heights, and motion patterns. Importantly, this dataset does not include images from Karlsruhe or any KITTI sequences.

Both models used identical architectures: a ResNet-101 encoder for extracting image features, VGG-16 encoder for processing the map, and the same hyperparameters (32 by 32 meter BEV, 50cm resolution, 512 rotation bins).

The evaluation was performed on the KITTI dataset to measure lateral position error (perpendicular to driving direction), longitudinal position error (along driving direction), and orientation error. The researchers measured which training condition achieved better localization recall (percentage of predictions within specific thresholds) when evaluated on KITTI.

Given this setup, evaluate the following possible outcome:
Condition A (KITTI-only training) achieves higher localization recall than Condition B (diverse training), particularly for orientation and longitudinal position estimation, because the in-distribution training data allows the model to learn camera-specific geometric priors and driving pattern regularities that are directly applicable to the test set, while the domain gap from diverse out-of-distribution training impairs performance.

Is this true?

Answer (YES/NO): NO